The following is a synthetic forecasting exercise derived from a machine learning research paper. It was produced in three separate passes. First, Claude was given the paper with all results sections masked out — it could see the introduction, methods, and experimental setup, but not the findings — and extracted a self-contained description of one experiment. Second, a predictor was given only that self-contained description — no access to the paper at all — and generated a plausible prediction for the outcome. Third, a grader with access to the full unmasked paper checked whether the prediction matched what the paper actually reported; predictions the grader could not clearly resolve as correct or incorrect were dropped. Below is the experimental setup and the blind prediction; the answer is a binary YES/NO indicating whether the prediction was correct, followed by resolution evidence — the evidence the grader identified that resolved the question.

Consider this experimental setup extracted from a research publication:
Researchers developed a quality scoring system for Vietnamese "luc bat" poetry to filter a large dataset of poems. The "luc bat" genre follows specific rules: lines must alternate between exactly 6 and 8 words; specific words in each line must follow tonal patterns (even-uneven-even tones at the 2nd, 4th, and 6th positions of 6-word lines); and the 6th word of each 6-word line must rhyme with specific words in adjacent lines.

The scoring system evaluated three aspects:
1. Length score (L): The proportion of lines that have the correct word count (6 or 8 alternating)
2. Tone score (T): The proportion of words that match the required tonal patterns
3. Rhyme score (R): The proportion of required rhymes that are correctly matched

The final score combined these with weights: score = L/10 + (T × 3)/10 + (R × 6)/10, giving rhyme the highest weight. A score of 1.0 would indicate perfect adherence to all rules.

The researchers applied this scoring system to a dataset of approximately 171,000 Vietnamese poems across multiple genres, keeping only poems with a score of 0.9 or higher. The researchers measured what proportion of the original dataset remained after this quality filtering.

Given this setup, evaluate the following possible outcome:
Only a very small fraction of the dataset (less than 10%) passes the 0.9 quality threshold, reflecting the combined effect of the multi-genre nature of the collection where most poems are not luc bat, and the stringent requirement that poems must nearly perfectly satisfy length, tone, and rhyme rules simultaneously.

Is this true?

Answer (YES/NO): NO